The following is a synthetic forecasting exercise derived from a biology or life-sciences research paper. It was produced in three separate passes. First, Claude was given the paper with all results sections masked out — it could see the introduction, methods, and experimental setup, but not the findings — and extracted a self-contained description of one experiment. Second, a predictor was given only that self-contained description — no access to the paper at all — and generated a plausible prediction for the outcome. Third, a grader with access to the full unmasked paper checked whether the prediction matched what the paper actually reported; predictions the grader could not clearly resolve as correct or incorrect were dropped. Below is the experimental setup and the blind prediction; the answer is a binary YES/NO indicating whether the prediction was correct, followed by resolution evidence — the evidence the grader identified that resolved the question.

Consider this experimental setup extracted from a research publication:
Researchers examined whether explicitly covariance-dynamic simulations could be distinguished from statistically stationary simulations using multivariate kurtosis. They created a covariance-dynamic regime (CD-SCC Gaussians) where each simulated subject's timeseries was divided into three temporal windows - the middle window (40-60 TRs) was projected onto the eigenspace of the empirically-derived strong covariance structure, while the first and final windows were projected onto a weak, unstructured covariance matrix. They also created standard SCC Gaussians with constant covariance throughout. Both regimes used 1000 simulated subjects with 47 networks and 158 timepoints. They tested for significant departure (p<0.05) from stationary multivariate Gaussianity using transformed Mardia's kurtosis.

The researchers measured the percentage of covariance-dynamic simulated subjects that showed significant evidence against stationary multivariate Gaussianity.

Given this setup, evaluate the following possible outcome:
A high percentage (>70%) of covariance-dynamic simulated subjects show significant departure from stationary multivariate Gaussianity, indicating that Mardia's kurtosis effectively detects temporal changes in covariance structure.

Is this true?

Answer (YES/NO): NO